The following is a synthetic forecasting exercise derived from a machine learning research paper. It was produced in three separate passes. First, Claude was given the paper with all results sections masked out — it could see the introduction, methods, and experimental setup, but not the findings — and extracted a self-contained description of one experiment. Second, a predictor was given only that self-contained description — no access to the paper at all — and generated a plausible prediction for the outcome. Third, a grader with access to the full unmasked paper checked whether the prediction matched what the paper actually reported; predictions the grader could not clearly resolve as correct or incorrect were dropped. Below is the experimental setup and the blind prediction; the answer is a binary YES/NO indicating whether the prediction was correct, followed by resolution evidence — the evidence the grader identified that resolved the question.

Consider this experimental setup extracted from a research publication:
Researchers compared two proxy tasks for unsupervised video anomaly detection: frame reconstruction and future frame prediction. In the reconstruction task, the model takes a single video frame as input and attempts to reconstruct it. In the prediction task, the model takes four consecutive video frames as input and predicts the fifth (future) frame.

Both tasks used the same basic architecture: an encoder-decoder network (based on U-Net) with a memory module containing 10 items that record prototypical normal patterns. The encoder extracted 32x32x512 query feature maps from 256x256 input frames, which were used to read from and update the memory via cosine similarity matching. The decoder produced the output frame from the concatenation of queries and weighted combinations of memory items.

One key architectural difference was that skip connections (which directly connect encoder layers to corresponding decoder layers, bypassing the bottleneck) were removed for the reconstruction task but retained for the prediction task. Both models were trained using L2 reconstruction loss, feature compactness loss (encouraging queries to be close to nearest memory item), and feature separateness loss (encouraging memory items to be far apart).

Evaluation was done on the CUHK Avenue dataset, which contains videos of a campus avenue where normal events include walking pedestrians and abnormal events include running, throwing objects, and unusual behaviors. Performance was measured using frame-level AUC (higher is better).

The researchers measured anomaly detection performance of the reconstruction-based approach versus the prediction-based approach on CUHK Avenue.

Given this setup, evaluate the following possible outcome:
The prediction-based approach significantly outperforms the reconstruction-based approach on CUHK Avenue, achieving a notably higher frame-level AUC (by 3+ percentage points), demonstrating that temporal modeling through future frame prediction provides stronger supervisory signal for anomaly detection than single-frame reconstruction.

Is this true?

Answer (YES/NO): YES